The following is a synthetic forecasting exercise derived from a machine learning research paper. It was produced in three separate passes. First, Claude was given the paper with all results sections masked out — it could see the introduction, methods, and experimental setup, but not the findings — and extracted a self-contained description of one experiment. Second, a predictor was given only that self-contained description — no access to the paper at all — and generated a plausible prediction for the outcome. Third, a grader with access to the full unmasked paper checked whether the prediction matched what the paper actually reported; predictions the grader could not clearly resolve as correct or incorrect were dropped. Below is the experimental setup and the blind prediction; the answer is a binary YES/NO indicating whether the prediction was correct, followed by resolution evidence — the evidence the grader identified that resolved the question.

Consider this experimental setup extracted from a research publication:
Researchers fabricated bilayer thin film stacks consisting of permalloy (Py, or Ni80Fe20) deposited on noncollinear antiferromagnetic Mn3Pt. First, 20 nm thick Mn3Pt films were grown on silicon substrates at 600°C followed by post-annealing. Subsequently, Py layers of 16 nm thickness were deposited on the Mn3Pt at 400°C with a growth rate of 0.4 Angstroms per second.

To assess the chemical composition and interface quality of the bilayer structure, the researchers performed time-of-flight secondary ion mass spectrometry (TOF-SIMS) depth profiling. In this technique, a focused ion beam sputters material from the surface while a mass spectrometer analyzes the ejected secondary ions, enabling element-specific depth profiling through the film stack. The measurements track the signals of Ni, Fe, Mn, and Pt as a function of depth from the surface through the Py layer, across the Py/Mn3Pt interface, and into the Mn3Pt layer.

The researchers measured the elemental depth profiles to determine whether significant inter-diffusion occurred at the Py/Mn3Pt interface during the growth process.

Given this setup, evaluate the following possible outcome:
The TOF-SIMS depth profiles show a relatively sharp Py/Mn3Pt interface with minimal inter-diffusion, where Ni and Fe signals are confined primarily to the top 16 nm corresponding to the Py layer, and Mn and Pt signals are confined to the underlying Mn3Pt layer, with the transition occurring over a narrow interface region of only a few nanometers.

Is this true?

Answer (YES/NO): YES